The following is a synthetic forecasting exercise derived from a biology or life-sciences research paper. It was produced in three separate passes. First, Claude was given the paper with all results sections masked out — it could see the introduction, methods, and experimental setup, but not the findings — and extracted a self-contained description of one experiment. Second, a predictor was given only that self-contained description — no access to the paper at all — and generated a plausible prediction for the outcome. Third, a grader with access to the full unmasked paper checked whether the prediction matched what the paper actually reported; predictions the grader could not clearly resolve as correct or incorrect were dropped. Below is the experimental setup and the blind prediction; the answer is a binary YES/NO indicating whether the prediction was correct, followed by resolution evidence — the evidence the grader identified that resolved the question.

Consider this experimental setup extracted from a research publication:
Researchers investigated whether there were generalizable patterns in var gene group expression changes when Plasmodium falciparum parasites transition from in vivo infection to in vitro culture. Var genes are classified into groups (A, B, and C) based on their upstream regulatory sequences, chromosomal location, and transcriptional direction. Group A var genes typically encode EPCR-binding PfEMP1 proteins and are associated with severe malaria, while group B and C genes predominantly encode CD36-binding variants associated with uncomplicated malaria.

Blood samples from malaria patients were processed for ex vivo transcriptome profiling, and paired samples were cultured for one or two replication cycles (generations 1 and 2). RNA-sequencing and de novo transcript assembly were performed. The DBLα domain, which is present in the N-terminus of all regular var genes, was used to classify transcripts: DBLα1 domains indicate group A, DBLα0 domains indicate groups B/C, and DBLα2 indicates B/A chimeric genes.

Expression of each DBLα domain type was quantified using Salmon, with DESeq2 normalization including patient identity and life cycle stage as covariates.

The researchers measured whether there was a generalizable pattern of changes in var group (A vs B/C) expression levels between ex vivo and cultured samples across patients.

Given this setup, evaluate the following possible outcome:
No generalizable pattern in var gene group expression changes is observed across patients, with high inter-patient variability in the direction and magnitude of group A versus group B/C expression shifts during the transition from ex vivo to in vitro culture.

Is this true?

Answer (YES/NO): YES